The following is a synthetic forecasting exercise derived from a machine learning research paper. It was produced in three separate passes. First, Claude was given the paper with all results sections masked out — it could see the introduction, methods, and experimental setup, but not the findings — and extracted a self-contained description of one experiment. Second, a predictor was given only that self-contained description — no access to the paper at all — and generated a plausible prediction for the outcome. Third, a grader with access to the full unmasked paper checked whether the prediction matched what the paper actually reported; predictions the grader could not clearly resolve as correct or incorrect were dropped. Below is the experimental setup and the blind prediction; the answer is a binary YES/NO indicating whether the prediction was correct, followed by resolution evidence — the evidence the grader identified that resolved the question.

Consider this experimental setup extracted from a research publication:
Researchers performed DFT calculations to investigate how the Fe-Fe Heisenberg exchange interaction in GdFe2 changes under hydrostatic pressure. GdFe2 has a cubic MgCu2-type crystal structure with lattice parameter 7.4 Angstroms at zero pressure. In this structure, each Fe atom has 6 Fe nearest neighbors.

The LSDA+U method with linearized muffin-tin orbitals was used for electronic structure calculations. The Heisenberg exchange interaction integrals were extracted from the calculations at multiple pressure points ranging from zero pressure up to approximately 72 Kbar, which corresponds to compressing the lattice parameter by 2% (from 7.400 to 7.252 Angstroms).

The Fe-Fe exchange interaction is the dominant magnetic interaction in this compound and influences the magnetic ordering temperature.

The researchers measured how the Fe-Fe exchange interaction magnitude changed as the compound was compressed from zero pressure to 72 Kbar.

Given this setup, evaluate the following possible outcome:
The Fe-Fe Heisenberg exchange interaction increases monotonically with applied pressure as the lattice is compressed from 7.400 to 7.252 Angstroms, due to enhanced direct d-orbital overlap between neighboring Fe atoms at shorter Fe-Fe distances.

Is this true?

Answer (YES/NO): YES